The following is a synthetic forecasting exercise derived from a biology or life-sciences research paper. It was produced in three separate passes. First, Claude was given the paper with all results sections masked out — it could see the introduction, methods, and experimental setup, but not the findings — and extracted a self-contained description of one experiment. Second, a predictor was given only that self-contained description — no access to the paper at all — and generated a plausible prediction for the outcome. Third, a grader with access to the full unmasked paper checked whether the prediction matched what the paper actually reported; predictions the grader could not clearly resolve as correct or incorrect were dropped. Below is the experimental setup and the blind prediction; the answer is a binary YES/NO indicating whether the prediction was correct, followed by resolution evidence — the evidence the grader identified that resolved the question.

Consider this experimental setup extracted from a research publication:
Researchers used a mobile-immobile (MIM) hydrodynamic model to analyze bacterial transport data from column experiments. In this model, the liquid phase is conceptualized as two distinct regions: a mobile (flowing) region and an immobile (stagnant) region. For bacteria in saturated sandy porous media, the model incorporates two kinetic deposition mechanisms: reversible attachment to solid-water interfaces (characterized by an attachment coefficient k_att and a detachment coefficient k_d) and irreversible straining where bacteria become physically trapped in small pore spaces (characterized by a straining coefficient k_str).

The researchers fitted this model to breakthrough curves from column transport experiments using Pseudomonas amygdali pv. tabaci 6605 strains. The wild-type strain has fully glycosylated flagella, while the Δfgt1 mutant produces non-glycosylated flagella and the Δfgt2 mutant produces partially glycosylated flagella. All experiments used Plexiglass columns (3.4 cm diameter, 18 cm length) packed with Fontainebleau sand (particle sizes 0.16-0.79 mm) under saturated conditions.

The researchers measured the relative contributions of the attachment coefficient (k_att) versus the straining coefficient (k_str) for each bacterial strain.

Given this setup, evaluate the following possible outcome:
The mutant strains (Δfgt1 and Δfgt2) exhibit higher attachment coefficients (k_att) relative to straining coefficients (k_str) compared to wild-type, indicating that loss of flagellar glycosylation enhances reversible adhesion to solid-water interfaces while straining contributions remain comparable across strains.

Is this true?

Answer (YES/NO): NO